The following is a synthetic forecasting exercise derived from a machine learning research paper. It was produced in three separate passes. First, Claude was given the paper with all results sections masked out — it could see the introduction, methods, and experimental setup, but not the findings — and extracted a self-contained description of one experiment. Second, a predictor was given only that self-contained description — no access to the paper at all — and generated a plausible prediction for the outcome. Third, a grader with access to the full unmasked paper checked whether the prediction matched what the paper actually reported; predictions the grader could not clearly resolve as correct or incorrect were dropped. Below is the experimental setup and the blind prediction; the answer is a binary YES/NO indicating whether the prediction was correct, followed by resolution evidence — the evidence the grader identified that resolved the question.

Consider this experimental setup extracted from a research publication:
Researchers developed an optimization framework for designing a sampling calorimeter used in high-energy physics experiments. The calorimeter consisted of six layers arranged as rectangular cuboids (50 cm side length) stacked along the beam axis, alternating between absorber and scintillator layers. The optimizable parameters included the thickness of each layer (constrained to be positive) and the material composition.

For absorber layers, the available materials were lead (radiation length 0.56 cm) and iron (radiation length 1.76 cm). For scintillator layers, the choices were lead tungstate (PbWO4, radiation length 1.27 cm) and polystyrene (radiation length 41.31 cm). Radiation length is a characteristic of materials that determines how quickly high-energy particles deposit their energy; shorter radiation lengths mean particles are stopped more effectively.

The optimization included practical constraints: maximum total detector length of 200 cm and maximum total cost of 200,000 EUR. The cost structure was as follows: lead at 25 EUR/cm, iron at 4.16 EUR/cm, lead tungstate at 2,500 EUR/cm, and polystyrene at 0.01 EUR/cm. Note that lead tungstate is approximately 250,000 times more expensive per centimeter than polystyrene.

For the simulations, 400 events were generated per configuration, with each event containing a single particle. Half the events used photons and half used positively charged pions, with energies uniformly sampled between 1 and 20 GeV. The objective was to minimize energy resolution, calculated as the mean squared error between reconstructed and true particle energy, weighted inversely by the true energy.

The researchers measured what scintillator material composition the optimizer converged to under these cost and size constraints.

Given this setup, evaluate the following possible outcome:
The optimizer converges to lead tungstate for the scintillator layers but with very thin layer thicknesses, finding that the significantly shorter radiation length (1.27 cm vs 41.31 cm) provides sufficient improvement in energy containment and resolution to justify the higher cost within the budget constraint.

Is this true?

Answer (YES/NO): NO